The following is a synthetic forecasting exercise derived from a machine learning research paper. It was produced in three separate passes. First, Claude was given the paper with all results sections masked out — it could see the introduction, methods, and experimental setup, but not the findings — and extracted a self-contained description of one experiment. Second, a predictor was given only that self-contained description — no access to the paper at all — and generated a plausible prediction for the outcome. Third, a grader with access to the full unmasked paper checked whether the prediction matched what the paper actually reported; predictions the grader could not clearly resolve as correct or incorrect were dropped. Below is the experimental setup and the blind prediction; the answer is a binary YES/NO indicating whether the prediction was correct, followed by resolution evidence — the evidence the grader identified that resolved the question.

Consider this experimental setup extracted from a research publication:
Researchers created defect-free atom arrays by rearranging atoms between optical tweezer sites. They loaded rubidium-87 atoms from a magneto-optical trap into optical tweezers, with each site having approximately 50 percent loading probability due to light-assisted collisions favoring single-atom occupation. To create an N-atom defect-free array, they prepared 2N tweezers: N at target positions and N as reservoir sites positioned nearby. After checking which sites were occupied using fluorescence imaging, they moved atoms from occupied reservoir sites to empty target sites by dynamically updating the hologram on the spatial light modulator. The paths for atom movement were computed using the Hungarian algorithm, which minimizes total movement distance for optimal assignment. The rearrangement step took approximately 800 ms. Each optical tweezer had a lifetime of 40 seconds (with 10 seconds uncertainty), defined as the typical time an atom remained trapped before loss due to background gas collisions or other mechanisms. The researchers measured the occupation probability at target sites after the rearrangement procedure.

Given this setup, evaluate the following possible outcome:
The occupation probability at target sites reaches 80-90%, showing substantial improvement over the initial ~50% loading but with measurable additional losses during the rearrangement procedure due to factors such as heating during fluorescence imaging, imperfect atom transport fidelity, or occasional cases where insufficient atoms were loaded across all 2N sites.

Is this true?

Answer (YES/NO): NO